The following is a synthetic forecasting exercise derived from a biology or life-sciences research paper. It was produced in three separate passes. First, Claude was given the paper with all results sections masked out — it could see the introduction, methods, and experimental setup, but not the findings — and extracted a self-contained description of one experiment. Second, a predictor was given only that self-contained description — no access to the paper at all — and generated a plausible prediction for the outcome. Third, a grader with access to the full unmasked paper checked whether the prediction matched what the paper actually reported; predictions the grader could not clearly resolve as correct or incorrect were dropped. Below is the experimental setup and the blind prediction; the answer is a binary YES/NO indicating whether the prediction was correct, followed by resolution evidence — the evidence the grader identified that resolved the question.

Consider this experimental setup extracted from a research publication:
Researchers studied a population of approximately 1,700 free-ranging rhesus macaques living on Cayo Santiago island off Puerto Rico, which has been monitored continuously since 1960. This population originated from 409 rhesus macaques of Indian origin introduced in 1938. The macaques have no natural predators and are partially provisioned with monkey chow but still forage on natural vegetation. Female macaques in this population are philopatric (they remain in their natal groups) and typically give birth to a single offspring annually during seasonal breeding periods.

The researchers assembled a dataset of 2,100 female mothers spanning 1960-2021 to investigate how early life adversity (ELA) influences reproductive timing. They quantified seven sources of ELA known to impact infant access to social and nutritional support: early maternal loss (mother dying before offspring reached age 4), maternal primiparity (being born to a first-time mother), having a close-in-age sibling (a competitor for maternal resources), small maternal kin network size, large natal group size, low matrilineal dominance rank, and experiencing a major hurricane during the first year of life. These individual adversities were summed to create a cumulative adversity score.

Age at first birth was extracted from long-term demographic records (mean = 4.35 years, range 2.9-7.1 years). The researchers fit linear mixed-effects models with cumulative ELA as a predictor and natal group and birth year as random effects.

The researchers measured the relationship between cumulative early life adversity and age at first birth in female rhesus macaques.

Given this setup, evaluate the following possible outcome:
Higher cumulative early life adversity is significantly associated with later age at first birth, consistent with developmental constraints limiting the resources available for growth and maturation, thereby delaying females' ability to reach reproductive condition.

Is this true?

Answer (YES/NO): YES